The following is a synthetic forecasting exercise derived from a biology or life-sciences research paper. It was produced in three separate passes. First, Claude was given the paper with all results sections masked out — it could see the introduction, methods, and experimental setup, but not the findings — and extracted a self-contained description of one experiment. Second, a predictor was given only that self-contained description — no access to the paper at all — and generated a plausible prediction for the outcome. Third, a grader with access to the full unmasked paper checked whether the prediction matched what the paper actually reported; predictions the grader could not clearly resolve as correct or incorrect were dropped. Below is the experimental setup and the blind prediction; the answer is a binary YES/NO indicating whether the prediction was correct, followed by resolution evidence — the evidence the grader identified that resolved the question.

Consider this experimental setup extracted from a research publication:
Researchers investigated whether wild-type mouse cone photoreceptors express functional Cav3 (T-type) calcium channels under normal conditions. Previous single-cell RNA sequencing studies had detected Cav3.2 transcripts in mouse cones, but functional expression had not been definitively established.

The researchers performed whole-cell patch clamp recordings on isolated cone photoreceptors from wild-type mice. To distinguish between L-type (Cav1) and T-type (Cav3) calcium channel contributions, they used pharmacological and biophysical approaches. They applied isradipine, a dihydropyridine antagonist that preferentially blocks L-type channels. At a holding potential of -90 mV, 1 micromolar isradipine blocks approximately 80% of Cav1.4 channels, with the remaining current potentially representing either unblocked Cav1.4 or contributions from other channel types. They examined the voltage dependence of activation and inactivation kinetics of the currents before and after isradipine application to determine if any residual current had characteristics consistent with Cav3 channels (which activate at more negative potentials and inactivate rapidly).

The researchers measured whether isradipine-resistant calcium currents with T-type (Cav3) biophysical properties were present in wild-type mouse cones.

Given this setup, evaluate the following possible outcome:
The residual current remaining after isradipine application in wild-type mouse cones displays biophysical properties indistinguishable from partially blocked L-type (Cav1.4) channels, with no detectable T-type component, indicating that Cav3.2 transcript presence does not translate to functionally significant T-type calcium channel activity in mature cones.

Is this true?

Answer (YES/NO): YES